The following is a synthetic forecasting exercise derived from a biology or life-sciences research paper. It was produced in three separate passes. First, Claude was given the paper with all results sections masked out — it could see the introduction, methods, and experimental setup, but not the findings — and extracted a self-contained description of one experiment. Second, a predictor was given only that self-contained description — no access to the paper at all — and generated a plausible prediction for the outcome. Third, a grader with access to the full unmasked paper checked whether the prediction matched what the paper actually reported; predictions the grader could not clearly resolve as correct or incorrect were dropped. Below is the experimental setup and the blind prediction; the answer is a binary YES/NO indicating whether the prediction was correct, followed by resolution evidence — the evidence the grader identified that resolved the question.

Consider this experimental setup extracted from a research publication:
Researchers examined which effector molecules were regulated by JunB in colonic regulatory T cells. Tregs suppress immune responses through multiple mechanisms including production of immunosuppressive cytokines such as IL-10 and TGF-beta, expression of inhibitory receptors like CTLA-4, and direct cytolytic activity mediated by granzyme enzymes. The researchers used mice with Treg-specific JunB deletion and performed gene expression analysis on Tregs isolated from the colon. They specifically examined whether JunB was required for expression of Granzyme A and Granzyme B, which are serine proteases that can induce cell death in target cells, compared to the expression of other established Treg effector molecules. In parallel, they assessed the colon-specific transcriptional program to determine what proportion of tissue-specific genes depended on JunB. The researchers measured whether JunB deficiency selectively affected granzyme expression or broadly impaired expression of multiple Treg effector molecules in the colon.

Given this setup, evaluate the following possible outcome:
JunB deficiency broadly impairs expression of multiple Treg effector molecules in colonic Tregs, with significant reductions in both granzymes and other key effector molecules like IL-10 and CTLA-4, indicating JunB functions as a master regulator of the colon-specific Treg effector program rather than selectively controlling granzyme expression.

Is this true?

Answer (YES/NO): NO